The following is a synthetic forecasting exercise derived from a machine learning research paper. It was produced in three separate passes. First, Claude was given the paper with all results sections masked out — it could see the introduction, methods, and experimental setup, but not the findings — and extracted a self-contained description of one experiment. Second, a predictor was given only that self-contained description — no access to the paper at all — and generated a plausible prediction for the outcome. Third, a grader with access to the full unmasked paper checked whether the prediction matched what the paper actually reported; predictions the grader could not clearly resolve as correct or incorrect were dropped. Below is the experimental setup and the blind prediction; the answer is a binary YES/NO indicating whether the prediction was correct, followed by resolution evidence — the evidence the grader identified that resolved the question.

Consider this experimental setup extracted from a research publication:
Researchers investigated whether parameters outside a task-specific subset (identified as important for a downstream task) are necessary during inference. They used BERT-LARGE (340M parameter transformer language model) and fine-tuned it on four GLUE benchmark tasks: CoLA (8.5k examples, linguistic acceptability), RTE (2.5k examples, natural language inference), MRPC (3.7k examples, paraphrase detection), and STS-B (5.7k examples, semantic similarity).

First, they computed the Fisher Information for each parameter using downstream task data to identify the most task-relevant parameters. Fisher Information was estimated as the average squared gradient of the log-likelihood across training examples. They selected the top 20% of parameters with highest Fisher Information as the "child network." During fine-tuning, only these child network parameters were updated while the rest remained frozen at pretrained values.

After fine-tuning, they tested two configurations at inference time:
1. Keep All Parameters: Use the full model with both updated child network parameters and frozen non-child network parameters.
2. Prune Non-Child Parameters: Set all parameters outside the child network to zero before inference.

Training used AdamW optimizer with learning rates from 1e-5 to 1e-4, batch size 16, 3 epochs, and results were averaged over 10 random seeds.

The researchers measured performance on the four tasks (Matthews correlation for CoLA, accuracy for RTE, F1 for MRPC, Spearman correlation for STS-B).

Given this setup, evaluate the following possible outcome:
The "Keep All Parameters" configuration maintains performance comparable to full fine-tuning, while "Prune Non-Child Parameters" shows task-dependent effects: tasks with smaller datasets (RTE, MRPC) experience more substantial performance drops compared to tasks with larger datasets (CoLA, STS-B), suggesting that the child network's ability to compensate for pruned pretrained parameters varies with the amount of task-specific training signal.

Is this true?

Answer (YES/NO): NO